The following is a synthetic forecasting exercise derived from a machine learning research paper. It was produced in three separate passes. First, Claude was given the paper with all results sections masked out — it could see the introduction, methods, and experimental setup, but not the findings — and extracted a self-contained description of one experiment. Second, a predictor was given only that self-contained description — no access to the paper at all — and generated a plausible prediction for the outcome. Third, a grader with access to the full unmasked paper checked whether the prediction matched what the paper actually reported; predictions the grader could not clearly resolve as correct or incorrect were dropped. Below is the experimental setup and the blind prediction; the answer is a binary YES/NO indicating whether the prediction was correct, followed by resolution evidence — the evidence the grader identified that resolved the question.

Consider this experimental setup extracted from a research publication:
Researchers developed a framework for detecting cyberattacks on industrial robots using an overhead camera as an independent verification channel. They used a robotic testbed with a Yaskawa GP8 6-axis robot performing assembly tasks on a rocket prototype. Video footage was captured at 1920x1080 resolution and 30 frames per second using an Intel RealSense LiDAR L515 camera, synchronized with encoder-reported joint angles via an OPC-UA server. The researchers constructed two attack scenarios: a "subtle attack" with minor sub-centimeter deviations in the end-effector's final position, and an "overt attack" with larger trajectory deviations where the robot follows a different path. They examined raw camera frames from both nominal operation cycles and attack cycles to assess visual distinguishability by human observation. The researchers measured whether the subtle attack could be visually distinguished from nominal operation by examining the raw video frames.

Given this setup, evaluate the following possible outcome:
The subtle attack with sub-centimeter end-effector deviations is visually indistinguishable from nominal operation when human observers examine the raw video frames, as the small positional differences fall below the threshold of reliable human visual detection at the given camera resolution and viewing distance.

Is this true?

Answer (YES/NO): YES